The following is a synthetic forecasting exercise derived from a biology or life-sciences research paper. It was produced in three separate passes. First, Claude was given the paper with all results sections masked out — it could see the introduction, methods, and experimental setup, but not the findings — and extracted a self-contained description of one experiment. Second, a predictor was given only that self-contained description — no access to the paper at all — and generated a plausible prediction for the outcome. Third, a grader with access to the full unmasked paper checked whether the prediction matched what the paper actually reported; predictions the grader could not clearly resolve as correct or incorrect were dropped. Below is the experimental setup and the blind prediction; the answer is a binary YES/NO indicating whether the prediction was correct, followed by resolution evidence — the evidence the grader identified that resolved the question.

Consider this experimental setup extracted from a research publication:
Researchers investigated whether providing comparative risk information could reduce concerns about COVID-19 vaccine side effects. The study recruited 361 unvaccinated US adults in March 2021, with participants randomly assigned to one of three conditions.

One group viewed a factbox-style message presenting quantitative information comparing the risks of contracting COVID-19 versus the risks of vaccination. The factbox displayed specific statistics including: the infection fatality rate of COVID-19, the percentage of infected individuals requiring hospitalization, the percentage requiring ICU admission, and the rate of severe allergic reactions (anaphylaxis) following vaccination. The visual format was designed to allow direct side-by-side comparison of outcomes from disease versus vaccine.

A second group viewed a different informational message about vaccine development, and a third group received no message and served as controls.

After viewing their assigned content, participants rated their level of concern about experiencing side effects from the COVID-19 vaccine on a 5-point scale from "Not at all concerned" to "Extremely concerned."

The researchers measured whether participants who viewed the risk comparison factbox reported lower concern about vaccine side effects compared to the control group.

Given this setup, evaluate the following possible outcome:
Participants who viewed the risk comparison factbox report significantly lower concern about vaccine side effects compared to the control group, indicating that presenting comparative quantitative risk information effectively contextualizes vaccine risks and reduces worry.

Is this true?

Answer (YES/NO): NO